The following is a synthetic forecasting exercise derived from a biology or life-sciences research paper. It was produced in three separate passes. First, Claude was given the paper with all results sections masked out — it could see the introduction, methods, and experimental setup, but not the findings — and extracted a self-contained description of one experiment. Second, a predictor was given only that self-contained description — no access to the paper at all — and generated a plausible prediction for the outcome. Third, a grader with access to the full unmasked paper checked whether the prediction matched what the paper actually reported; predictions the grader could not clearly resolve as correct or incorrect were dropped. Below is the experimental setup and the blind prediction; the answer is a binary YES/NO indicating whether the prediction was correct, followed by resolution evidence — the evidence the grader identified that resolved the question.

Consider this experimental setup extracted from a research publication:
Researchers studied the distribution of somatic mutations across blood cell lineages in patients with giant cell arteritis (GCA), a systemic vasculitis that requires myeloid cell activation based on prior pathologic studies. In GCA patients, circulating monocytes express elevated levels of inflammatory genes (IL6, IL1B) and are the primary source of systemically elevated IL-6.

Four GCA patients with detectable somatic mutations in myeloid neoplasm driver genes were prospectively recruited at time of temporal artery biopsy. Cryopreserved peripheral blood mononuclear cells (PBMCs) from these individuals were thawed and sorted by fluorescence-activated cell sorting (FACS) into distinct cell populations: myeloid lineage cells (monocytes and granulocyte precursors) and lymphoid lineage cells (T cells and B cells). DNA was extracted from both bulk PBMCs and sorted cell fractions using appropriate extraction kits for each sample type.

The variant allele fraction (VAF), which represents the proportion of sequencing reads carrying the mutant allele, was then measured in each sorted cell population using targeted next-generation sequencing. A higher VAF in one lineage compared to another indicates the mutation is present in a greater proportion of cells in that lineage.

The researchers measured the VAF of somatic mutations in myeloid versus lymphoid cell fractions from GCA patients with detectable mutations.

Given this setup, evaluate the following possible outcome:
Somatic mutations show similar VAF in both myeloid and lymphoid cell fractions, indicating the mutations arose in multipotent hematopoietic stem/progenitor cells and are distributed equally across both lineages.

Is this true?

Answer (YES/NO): NO